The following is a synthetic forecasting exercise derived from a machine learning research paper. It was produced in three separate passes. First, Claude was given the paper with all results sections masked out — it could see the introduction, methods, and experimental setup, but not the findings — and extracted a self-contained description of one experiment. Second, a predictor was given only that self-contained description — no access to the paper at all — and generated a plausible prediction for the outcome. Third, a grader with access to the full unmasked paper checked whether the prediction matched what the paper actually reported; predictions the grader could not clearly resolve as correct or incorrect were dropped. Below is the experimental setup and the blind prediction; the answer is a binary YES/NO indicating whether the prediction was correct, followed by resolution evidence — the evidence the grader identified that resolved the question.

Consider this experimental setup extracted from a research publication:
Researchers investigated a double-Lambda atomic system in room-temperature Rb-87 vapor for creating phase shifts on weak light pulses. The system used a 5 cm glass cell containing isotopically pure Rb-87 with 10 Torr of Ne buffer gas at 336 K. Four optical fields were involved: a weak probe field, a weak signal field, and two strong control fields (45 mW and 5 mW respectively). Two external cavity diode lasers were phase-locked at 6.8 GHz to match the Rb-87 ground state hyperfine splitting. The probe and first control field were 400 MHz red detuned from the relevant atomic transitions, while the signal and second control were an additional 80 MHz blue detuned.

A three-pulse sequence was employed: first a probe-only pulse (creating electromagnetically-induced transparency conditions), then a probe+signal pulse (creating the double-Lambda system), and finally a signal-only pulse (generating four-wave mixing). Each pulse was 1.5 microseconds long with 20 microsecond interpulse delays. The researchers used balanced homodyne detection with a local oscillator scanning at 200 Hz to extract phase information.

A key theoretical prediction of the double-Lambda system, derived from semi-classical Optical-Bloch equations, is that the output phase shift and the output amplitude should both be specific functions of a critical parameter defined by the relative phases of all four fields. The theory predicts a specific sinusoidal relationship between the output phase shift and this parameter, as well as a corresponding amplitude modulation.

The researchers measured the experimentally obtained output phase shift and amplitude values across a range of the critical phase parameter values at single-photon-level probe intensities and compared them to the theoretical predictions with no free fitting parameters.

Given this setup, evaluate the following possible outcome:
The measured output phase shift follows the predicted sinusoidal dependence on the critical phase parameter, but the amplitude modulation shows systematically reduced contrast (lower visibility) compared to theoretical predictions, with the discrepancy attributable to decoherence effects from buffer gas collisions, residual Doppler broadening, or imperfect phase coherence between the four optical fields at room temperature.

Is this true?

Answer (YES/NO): NO